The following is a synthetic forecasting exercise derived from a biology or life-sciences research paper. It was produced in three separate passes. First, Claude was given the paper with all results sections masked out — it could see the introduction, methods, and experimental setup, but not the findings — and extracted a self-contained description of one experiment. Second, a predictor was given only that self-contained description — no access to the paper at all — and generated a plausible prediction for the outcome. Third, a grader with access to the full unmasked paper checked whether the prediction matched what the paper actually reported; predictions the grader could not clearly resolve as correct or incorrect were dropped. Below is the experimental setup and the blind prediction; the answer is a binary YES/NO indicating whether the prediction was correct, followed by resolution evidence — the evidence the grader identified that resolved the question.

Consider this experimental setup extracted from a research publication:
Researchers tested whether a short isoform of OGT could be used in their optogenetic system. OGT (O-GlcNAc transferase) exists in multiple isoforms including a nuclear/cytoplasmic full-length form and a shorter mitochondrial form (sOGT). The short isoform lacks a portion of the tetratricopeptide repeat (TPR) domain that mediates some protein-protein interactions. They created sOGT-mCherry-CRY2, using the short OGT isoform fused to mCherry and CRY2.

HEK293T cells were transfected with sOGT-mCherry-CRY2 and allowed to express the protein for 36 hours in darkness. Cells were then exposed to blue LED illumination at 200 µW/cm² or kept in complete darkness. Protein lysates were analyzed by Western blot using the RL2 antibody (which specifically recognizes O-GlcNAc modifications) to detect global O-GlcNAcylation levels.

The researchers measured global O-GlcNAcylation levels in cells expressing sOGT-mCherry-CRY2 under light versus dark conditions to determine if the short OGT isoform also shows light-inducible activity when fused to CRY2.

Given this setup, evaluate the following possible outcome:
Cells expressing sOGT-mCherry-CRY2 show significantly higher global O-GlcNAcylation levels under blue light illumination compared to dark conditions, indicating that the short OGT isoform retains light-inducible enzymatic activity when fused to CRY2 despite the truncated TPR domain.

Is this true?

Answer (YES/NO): NO